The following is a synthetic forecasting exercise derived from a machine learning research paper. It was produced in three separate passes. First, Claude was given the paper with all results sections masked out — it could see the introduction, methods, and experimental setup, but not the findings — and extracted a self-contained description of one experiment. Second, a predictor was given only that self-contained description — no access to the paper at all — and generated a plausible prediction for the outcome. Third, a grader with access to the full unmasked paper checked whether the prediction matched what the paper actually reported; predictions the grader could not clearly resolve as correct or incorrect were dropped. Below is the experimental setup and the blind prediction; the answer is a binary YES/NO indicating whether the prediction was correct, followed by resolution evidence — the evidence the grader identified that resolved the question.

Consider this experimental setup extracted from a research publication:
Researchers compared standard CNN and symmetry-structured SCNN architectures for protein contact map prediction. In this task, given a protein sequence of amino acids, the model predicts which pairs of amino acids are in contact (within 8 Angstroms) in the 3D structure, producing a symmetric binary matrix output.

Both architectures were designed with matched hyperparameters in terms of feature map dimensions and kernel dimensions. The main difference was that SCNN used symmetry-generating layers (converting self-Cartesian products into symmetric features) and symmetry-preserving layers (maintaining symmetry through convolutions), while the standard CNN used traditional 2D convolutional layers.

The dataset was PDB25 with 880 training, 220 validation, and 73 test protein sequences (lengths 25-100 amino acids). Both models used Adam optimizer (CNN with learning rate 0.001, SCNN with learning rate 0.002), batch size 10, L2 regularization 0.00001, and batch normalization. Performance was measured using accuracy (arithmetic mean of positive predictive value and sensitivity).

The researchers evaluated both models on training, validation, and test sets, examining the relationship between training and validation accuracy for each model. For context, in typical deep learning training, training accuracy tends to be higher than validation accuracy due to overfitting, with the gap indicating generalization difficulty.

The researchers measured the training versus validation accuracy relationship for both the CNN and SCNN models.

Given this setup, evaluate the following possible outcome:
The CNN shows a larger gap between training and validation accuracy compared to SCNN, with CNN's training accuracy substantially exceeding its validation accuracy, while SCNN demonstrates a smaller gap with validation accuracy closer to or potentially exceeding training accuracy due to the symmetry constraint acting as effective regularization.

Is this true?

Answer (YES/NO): YES